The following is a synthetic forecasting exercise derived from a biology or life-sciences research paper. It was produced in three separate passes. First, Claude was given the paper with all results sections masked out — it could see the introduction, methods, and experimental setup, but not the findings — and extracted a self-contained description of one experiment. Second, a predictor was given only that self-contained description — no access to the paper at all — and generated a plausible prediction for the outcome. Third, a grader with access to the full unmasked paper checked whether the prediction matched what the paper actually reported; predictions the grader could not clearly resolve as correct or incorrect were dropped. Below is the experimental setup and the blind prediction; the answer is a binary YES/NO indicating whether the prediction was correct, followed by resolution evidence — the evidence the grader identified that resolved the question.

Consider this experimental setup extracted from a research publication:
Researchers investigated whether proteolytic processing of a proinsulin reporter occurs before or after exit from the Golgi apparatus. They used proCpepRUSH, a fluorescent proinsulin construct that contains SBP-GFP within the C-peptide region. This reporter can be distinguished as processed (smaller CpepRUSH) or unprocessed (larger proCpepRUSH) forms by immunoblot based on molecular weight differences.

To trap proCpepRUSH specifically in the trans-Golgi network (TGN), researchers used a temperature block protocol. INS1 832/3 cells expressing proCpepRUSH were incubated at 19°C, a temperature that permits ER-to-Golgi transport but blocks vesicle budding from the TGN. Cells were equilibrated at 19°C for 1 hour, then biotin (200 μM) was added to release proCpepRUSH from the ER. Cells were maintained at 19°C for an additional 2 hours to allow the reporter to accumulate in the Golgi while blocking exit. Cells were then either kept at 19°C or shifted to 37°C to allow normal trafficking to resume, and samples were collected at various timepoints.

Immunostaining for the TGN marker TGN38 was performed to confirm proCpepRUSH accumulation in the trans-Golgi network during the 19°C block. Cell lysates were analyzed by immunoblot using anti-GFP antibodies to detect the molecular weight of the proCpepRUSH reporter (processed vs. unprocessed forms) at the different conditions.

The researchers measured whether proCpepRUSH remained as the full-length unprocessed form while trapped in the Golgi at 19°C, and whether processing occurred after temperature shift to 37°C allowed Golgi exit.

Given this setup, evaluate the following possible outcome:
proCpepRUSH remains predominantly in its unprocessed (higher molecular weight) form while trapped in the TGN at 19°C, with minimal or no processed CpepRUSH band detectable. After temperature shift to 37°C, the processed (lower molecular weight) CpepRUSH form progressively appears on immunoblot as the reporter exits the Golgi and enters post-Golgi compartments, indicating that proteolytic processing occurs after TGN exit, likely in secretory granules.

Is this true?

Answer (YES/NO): YES